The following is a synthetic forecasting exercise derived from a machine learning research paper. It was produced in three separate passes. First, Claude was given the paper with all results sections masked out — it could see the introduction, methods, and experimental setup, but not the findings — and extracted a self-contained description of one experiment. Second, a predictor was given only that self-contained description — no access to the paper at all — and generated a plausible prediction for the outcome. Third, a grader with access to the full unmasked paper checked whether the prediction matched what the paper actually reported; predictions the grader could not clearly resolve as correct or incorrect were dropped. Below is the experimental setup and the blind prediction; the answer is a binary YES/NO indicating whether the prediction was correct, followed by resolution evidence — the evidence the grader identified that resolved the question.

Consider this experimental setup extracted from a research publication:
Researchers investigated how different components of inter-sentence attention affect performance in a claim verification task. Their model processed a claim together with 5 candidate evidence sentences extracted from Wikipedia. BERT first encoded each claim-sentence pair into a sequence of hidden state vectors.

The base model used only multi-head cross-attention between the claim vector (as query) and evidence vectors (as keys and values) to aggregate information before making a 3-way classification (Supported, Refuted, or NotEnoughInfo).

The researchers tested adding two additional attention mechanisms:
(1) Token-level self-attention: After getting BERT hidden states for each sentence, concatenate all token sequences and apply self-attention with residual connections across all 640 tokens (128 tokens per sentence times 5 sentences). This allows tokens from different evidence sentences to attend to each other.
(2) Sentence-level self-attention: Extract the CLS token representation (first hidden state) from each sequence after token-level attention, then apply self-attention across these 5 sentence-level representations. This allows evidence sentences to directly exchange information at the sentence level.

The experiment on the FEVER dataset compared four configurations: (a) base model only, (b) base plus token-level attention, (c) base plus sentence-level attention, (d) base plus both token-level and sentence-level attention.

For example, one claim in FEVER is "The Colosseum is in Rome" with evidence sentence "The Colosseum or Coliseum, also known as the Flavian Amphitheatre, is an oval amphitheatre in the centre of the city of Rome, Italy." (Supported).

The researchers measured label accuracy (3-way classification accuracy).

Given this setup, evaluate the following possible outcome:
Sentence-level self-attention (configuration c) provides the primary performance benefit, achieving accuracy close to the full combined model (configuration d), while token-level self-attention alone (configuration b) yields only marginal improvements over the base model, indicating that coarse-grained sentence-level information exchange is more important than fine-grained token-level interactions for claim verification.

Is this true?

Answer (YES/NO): NO